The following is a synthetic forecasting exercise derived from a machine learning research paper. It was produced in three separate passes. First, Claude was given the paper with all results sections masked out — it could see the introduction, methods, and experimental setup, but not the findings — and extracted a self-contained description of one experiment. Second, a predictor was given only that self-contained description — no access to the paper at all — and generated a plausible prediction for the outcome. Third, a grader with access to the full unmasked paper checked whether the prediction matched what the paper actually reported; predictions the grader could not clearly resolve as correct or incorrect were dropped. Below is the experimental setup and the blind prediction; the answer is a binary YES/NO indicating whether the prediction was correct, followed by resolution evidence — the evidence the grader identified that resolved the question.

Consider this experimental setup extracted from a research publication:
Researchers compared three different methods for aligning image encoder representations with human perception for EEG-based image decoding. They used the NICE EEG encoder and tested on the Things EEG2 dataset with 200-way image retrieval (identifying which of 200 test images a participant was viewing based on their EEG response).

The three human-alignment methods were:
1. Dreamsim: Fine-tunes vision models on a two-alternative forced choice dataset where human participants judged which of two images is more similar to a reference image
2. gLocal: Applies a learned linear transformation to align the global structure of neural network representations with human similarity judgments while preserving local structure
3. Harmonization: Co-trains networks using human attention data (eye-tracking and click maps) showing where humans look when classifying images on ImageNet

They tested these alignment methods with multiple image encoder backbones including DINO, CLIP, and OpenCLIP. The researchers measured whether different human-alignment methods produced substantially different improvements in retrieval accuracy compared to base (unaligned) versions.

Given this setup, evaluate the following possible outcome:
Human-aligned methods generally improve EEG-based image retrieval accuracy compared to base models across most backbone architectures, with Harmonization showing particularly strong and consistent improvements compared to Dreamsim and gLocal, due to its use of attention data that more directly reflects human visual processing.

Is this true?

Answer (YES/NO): NO